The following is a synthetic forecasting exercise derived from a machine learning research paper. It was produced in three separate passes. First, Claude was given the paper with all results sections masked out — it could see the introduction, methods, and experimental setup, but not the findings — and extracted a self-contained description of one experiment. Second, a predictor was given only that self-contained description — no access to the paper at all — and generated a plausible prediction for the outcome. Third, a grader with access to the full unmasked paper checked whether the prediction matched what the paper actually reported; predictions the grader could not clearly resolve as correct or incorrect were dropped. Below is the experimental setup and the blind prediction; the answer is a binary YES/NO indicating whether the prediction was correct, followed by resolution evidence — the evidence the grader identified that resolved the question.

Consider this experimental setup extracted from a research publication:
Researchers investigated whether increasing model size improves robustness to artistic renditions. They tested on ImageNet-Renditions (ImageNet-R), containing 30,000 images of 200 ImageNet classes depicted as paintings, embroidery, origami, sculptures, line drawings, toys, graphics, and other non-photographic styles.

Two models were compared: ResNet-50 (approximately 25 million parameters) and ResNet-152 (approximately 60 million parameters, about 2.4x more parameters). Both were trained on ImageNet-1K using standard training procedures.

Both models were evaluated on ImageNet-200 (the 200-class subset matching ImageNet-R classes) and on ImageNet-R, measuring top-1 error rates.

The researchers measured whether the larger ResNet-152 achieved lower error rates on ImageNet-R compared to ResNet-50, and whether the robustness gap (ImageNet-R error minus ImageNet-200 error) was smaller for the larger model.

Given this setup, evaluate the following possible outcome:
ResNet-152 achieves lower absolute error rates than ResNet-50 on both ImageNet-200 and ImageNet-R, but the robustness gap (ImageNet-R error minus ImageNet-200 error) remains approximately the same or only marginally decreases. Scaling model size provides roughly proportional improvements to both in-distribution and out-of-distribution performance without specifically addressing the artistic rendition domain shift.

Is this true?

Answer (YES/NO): NO